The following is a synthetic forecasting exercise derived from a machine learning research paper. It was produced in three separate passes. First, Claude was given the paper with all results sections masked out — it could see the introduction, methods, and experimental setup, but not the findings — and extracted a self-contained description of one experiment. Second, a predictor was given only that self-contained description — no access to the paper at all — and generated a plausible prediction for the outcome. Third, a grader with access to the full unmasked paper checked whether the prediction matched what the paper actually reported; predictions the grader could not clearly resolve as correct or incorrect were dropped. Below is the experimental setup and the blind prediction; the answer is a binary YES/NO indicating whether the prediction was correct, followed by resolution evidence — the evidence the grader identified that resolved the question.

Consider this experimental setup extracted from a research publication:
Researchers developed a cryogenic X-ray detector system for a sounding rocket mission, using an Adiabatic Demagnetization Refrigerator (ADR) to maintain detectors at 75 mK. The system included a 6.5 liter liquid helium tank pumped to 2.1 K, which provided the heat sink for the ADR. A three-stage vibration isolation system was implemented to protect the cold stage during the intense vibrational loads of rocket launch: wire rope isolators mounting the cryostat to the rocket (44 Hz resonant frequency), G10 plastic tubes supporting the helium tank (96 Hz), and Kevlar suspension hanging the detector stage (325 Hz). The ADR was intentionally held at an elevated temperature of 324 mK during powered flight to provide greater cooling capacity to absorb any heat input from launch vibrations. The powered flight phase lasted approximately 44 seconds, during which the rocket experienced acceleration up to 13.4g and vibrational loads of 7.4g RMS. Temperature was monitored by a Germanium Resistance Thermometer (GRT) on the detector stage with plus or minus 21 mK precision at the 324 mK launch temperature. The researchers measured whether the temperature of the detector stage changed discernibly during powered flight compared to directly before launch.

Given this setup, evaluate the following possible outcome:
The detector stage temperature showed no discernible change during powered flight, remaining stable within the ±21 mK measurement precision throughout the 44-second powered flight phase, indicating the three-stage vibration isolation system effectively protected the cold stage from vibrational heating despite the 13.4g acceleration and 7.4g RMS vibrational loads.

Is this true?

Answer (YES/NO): YES